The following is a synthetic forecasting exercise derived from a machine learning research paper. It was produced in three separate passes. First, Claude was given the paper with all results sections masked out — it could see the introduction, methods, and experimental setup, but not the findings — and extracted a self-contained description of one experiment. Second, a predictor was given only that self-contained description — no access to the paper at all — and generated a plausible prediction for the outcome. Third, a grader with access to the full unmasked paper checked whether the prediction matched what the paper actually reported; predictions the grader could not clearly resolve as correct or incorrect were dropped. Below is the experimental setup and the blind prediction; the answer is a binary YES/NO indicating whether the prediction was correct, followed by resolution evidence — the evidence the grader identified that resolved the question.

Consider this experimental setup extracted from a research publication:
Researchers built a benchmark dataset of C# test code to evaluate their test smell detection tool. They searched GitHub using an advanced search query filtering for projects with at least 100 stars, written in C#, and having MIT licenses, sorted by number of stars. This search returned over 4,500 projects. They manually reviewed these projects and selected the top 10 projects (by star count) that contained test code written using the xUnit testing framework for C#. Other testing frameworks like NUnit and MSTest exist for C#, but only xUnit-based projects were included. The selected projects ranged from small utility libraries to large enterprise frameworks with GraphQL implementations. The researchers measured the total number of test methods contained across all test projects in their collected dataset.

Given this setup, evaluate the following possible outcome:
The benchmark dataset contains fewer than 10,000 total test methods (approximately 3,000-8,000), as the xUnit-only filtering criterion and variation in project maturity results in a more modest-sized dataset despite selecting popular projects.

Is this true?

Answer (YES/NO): NO